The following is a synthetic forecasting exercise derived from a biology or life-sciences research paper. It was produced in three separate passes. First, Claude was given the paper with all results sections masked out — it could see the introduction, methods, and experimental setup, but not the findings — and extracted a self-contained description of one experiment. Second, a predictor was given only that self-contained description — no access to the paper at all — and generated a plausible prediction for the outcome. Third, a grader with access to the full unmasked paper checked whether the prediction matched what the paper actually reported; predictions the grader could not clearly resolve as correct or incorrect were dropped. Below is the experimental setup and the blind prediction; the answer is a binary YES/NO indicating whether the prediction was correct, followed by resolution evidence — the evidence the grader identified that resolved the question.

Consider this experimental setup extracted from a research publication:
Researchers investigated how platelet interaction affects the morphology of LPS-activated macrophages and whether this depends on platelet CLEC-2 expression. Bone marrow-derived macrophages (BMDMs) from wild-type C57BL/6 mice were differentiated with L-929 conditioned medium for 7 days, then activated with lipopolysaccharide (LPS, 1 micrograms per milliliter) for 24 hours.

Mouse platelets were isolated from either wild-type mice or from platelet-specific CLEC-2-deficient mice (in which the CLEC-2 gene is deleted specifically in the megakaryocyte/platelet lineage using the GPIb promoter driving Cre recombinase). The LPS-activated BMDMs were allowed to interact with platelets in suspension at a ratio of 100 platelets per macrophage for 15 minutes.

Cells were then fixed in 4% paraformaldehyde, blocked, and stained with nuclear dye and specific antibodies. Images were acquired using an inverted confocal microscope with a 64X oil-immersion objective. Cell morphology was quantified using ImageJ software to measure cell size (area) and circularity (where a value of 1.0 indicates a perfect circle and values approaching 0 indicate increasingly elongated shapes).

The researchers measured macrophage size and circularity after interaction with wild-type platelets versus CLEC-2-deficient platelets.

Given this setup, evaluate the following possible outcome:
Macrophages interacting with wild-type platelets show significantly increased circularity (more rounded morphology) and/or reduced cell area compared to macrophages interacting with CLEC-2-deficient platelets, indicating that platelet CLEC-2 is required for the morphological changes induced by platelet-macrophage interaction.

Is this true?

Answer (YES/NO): NO